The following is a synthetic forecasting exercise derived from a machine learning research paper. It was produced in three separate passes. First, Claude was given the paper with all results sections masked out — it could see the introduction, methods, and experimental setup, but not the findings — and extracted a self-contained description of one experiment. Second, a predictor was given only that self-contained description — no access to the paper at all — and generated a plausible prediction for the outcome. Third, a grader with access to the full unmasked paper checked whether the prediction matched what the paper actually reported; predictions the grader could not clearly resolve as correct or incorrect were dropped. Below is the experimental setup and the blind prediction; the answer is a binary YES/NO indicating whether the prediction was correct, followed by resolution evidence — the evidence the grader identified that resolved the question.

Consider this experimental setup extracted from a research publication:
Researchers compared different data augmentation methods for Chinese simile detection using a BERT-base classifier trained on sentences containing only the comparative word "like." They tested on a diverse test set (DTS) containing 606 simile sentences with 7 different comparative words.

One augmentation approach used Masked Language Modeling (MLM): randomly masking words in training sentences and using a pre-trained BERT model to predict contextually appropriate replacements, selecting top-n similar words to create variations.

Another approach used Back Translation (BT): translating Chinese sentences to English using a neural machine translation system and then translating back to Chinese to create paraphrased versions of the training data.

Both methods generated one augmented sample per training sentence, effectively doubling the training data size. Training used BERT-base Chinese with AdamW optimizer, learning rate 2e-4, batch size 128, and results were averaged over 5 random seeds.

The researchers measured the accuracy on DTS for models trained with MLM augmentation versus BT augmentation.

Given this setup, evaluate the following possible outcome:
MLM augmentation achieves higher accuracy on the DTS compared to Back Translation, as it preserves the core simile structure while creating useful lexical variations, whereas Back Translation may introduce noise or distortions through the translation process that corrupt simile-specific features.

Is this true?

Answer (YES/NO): NO